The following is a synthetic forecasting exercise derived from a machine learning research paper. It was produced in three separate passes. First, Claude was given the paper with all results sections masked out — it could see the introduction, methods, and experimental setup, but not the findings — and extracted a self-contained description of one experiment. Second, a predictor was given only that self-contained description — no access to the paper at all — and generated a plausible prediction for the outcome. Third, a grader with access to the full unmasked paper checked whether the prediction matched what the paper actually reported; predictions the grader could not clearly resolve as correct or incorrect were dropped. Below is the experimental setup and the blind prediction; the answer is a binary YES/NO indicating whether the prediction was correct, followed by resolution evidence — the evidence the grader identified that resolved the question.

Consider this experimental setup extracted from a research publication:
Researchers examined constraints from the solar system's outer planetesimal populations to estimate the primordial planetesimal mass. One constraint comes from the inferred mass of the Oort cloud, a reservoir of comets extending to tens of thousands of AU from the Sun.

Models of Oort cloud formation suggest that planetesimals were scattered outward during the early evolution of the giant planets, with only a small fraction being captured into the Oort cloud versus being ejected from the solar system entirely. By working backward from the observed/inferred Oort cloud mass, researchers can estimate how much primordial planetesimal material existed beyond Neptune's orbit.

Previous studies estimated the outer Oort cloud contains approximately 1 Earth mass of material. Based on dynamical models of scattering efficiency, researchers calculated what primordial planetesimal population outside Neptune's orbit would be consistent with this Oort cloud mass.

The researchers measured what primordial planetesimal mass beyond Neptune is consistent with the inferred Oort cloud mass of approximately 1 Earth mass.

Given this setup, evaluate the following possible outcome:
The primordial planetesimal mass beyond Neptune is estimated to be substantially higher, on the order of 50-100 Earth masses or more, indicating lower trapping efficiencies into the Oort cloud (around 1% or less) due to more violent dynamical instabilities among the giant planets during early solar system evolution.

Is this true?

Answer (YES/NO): NO